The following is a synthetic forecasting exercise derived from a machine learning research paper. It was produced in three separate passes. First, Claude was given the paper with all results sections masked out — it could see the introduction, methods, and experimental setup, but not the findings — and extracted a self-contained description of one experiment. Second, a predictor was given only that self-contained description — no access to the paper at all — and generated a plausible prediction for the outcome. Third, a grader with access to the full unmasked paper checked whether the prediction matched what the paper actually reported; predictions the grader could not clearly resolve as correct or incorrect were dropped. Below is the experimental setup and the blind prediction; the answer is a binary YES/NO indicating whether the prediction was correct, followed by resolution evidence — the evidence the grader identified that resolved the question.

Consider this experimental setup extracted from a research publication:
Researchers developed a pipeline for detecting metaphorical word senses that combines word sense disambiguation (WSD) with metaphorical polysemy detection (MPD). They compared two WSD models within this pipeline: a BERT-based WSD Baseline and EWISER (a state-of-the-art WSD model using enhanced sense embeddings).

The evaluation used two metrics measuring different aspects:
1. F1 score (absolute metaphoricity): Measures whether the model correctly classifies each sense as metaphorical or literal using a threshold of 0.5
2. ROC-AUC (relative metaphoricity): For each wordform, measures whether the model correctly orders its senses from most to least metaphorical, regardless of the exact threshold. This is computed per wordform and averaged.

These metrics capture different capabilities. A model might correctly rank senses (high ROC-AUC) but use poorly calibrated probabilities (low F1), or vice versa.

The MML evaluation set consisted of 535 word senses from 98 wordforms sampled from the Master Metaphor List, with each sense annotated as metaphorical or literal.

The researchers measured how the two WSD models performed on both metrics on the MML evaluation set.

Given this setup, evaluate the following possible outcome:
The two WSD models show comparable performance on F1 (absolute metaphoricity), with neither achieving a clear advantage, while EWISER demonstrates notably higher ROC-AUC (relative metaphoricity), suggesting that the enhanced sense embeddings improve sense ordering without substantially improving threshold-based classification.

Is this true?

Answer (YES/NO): NO